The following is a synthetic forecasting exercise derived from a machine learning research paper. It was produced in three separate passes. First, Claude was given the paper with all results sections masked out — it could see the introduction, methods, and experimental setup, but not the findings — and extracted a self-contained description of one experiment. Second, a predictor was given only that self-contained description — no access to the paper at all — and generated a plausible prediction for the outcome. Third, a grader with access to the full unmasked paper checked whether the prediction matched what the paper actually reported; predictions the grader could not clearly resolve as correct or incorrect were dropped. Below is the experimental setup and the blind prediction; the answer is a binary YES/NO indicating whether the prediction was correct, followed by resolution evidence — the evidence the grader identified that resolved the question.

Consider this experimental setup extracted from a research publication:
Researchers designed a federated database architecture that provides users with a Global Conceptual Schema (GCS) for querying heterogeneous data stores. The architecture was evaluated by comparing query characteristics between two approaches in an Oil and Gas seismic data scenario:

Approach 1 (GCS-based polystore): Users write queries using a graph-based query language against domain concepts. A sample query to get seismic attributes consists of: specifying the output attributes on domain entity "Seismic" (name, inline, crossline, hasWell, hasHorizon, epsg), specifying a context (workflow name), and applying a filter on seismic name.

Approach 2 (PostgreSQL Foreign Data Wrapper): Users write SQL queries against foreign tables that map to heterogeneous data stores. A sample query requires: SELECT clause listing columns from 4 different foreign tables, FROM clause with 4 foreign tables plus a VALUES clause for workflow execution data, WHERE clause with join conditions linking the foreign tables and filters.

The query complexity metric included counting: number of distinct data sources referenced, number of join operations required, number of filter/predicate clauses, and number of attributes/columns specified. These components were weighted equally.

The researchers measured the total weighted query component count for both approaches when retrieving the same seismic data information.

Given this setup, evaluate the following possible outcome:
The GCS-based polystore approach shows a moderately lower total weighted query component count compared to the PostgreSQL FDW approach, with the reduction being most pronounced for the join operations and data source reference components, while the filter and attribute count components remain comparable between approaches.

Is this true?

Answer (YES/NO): NO